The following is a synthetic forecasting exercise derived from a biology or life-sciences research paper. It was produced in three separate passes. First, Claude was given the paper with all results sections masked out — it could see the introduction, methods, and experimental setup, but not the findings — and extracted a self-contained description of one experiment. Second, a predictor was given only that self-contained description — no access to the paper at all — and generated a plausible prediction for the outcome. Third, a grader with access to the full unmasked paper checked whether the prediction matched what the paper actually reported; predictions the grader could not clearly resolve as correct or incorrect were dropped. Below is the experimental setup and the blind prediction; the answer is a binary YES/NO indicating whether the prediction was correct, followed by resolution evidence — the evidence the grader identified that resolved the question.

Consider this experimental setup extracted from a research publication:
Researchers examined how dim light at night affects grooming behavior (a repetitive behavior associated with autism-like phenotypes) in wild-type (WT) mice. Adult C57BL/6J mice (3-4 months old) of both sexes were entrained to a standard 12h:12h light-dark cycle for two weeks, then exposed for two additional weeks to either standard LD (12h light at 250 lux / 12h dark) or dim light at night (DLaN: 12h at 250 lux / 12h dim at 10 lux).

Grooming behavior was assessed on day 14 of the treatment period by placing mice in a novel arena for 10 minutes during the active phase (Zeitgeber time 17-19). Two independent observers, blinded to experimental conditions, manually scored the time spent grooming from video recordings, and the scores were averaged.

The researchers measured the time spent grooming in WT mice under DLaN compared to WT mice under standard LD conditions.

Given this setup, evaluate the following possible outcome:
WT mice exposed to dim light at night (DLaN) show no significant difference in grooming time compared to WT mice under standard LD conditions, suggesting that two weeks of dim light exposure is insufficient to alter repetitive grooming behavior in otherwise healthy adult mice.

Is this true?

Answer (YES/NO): YES